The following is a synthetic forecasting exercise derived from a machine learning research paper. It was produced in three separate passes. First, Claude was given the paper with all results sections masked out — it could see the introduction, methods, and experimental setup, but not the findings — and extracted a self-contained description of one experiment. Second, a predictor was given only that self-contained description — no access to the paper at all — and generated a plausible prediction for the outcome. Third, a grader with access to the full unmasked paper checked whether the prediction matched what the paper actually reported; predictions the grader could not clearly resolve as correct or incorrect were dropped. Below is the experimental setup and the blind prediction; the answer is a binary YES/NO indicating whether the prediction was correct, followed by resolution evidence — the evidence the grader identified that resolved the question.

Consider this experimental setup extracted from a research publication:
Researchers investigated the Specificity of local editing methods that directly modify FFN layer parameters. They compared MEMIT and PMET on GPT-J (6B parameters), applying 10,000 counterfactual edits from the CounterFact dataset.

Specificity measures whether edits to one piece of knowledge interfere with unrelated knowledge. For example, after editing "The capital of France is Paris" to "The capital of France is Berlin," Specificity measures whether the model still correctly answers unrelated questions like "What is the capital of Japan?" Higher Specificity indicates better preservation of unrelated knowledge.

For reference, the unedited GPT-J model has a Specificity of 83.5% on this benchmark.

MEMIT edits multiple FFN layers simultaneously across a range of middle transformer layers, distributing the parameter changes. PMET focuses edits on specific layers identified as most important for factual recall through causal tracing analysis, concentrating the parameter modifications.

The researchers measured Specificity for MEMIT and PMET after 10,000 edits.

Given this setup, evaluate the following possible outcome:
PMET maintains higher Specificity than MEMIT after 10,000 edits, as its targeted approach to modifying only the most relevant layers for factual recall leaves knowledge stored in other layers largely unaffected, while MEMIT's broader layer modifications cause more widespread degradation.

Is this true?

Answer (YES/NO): NO